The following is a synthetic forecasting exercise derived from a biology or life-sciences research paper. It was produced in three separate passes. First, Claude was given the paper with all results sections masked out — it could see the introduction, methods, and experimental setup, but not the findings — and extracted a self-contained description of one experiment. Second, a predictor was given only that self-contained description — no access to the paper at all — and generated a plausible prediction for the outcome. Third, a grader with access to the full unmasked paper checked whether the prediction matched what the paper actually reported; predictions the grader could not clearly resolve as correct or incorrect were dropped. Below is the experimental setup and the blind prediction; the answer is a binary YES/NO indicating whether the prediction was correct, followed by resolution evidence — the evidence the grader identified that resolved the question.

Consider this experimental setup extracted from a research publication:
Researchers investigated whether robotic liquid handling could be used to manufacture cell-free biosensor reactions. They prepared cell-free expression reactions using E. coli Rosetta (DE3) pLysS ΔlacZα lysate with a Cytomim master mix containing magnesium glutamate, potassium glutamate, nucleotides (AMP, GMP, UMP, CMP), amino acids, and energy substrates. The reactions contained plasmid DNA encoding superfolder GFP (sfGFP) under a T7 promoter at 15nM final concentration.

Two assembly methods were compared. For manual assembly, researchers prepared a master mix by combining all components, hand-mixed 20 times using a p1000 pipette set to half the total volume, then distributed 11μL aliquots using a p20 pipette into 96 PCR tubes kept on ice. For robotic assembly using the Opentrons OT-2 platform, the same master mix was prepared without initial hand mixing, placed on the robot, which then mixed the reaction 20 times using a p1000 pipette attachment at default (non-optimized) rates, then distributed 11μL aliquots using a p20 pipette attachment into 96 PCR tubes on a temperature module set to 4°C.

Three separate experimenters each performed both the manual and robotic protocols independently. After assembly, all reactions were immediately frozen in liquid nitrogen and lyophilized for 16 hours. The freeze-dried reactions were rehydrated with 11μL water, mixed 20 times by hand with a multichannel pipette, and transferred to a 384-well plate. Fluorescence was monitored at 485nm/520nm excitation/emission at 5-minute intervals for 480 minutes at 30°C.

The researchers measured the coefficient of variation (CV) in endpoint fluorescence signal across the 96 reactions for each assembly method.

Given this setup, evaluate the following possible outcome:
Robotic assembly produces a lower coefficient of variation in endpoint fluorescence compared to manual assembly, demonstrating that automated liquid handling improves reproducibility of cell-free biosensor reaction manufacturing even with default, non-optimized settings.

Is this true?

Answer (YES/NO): NO